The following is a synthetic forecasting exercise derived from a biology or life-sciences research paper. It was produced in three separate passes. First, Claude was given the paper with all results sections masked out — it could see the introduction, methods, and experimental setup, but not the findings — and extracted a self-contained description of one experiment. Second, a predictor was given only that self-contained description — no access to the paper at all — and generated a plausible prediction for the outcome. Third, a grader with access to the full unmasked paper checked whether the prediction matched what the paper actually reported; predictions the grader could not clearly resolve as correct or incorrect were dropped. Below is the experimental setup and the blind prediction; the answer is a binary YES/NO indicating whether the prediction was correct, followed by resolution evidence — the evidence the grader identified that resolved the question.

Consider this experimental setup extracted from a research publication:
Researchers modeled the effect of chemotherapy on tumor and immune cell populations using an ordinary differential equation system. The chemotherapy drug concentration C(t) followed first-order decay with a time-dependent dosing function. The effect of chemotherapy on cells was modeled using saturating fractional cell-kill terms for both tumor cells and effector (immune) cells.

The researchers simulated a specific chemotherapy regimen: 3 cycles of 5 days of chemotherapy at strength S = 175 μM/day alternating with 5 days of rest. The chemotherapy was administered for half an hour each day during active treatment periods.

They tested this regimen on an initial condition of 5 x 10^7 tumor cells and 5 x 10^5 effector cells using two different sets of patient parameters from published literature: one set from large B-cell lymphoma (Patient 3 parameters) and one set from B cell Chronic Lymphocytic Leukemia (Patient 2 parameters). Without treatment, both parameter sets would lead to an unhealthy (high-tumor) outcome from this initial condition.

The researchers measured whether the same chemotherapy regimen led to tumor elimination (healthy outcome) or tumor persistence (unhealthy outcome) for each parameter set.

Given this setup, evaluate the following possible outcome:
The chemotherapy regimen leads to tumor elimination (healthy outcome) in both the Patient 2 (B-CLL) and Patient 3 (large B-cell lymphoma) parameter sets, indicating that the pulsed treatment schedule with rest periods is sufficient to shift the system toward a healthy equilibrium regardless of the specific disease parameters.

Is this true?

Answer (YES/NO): NO